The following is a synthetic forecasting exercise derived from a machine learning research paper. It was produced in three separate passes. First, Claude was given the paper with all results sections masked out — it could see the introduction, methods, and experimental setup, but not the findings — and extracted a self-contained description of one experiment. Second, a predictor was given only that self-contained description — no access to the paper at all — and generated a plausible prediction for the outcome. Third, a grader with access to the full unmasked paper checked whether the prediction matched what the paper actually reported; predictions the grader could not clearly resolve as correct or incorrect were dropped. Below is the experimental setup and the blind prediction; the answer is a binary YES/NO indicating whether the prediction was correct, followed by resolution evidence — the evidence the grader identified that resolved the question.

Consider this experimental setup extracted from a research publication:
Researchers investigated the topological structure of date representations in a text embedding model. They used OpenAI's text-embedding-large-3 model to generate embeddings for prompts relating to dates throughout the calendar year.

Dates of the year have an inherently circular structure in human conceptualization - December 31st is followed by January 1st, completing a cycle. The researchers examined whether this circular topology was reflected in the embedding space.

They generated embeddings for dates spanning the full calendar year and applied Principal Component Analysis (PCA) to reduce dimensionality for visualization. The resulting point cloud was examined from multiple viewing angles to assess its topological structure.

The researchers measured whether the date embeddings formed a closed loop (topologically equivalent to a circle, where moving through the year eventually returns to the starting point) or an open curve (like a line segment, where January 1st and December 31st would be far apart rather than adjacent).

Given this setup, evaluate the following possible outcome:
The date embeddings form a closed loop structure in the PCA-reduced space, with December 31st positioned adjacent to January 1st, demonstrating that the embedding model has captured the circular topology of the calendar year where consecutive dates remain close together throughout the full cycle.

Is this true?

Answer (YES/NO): YES